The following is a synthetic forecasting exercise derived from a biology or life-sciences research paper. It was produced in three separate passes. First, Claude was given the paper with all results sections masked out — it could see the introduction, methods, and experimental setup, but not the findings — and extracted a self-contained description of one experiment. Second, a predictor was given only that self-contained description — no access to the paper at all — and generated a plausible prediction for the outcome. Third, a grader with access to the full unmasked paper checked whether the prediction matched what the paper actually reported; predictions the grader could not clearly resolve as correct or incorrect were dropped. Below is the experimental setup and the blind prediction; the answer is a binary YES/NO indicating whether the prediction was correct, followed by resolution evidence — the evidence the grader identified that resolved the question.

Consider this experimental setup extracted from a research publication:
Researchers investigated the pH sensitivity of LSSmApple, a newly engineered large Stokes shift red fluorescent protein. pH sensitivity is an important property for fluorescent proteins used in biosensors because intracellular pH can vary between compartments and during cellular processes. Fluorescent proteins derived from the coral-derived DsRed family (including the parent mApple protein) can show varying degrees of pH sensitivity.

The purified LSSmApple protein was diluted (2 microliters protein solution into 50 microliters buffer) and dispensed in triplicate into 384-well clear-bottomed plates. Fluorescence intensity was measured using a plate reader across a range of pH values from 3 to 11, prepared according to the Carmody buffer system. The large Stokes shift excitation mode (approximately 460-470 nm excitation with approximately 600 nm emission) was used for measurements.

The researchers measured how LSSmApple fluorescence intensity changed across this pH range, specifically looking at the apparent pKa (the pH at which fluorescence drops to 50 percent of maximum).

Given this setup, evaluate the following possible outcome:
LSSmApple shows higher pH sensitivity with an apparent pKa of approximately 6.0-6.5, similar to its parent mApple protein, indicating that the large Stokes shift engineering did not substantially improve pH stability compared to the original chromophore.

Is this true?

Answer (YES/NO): NO